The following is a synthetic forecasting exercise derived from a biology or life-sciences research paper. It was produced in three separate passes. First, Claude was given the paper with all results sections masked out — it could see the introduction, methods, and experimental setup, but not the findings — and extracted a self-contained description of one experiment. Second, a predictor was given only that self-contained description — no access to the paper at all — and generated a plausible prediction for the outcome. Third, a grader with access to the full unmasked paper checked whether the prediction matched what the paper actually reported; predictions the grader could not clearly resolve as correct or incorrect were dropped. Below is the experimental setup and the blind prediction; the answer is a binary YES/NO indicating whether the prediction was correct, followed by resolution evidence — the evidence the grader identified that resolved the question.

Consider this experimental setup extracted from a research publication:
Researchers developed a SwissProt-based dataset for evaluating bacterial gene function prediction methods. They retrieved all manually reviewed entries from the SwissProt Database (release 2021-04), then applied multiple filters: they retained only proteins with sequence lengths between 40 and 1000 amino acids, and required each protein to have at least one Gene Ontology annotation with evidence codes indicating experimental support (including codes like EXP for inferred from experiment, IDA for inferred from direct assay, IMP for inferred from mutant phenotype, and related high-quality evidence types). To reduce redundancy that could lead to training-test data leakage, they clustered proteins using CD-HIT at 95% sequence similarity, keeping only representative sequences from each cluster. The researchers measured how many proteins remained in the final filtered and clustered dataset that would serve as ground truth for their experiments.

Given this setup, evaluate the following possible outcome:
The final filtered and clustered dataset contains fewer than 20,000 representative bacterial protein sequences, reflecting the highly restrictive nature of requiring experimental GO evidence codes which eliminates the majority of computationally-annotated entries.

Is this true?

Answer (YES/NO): NO